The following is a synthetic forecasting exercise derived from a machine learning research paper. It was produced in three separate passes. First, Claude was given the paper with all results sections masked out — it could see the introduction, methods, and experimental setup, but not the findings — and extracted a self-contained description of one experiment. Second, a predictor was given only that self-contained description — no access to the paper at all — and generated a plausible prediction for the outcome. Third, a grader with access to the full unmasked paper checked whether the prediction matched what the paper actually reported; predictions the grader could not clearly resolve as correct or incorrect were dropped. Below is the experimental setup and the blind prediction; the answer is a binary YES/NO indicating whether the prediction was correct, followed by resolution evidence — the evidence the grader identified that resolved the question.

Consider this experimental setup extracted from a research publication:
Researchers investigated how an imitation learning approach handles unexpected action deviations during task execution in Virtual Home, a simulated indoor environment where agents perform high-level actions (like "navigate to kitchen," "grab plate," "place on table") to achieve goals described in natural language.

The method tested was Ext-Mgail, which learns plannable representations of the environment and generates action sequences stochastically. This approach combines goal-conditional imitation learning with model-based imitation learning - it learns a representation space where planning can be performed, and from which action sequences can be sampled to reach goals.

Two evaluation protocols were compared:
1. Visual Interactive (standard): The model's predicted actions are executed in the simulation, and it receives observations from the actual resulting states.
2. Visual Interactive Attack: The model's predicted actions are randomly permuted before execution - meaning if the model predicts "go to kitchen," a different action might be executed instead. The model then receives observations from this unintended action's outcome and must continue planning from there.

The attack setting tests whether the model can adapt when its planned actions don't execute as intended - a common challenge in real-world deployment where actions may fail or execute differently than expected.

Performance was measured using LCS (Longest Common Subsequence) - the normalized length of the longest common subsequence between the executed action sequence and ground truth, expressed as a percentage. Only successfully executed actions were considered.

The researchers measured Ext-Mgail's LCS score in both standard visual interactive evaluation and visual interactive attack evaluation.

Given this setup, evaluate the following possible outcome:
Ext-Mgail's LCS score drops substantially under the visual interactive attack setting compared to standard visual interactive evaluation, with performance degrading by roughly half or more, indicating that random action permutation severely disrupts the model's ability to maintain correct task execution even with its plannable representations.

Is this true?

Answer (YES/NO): NO